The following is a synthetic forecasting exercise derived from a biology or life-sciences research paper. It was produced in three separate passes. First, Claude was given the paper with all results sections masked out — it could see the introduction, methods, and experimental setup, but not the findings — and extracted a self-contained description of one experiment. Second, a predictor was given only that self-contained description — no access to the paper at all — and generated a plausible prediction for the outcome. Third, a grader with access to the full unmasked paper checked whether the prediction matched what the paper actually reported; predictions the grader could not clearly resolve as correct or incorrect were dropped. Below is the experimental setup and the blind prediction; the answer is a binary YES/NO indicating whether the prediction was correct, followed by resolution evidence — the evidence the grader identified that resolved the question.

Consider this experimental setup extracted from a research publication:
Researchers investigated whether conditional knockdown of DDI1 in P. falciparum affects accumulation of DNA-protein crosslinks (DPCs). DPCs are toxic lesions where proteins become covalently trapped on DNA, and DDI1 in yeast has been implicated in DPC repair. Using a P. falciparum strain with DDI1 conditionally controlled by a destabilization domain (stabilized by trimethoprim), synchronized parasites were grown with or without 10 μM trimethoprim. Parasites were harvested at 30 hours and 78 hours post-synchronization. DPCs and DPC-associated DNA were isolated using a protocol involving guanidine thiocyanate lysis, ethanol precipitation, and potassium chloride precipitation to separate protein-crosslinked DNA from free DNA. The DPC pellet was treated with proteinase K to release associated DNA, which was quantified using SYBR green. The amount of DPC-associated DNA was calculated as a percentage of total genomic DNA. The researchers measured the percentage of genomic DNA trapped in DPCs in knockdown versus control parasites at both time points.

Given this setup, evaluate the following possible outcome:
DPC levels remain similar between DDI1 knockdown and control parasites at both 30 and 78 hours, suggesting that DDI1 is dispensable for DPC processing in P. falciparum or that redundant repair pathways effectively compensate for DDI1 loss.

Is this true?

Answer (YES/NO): NO